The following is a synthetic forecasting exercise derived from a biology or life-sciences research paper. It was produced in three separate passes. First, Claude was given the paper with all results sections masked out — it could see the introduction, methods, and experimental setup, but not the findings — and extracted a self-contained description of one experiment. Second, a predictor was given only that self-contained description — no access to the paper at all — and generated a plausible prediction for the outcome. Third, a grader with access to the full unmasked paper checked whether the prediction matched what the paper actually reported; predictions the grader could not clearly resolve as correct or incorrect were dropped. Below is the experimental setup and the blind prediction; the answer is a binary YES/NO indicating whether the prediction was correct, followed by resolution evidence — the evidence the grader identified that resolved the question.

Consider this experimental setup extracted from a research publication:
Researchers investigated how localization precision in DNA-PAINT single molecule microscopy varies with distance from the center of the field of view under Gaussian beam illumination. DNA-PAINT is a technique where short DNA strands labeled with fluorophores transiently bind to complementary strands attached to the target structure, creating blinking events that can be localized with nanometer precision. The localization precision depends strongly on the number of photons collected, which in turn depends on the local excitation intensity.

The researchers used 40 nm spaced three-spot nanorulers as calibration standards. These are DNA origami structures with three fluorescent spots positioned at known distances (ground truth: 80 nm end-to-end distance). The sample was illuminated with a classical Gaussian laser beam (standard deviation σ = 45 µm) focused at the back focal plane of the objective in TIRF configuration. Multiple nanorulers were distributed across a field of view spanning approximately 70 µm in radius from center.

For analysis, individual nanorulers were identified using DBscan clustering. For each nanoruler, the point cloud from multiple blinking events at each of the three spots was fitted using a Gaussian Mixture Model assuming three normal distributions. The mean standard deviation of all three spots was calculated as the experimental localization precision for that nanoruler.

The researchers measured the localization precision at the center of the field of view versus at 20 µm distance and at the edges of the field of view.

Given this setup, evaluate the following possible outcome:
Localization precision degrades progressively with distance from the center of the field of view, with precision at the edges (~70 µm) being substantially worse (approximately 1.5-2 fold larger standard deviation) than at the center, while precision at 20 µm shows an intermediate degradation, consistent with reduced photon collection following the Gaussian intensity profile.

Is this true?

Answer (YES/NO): YES